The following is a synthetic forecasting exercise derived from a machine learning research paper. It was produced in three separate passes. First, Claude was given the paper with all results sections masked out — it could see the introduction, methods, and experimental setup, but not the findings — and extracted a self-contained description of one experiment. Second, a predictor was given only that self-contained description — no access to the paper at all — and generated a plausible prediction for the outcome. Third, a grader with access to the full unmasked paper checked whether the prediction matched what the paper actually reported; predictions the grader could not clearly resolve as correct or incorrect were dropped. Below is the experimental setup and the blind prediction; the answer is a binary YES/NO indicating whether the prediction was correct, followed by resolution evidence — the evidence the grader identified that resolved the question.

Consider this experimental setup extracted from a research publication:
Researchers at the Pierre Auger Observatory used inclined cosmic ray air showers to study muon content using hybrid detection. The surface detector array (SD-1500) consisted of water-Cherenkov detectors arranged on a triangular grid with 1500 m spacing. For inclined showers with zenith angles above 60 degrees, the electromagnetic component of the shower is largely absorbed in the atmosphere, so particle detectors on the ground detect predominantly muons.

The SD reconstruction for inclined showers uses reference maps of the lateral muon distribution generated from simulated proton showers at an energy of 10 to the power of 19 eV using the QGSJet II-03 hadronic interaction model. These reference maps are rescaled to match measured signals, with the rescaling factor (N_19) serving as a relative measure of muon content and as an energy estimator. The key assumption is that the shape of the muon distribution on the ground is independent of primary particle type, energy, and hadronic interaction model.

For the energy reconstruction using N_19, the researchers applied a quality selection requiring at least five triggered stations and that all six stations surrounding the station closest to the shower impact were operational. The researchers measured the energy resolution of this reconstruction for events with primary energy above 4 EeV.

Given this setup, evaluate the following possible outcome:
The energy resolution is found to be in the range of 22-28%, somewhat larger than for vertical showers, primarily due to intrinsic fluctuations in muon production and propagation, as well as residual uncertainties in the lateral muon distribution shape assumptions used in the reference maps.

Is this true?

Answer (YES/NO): NO